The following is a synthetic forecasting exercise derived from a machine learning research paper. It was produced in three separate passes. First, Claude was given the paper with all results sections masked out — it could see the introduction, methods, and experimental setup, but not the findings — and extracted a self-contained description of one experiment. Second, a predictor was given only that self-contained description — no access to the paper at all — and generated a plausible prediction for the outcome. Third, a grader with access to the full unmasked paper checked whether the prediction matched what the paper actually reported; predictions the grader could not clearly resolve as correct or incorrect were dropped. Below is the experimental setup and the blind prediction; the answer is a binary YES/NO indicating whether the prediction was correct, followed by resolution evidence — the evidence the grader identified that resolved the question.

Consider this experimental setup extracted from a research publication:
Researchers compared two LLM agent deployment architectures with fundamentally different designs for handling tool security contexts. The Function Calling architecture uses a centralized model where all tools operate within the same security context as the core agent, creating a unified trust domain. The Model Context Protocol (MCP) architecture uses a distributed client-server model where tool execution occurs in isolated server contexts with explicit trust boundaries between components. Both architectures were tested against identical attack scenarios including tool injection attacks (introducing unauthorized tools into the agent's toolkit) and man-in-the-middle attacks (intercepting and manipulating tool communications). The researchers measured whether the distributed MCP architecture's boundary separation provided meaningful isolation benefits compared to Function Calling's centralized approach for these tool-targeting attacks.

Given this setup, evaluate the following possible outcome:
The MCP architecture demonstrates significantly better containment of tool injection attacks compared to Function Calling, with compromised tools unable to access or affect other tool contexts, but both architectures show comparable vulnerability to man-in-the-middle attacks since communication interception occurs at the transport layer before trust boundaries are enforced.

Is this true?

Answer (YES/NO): NO